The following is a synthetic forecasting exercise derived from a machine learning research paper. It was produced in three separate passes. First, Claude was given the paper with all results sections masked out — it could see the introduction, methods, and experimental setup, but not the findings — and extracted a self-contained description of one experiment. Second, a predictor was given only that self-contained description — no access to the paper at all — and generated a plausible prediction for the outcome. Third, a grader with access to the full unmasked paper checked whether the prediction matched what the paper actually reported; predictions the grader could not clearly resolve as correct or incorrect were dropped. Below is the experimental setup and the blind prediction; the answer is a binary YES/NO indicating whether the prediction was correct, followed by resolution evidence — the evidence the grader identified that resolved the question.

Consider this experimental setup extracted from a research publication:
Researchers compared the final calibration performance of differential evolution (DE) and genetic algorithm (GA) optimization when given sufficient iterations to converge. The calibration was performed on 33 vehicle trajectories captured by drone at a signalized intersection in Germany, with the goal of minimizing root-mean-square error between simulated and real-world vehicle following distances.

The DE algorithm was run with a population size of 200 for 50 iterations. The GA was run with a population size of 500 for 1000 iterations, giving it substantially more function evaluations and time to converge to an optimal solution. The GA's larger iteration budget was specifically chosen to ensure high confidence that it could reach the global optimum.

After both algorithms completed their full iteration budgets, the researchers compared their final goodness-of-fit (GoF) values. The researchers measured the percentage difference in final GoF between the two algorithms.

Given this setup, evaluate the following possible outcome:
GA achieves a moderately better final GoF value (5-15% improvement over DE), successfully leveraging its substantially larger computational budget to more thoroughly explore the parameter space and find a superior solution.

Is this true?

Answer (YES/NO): YES